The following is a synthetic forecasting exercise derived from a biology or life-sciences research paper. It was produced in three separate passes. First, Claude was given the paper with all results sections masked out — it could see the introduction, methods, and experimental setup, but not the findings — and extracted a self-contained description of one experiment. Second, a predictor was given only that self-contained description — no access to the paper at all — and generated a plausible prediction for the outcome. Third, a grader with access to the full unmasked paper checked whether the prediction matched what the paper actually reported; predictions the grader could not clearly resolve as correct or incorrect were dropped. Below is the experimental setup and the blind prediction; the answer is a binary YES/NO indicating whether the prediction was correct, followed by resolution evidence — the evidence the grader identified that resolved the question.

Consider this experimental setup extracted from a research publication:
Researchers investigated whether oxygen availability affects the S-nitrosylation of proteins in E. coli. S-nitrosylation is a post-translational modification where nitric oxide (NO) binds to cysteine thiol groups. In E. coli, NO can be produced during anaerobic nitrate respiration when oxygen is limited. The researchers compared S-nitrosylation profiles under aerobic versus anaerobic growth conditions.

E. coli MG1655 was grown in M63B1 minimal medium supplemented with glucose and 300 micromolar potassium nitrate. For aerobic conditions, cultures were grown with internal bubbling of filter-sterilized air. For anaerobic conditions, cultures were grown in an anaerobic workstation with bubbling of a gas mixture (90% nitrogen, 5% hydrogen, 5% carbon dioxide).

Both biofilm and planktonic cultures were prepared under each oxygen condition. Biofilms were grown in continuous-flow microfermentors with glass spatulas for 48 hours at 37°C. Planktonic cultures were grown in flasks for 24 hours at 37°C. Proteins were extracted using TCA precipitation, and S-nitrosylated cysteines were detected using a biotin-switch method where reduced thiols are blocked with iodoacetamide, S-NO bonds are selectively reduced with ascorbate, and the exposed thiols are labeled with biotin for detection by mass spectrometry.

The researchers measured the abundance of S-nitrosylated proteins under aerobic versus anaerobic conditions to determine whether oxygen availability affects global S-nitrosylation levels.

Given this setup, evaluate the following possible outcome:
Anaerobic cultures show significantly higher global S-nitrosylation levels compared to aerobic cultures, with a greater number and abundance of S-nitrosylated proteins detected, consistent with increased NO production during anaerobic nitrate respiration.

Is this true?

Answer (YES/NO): NO